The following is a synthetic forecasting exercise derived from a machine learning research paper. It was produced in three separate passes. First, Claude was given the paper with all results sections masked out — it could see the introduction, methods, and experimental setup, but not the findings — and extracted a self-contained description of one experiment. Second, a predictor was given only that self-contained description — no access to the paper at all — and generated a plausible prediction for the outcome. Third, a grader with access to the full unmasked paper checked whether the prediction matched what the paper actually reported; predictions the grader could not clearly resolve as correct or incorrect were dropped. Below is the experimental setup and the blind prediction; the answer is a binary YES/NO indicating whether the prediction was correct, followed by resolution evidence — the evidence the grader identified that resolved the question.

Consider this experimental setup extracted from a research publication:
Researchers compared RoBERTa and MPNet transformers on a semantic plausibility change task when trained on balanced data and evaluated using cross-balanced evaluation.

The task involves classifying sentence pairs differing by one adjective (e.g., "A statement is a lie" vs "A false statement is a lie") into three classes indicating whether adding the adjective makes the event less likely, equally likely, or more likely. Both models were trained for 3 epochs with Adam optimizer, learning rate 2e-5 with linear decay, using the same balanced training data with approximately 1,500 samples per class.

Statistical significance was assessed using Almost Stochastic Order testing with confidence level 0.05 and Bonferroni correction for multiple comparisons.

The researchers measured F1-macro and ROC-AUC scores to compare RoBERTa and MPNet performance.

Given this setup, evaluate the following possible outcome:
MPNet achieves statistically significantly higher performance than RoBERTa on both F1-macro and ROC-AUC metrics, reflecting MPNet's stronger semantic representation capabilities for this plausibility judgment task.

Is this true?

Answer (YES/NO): NO